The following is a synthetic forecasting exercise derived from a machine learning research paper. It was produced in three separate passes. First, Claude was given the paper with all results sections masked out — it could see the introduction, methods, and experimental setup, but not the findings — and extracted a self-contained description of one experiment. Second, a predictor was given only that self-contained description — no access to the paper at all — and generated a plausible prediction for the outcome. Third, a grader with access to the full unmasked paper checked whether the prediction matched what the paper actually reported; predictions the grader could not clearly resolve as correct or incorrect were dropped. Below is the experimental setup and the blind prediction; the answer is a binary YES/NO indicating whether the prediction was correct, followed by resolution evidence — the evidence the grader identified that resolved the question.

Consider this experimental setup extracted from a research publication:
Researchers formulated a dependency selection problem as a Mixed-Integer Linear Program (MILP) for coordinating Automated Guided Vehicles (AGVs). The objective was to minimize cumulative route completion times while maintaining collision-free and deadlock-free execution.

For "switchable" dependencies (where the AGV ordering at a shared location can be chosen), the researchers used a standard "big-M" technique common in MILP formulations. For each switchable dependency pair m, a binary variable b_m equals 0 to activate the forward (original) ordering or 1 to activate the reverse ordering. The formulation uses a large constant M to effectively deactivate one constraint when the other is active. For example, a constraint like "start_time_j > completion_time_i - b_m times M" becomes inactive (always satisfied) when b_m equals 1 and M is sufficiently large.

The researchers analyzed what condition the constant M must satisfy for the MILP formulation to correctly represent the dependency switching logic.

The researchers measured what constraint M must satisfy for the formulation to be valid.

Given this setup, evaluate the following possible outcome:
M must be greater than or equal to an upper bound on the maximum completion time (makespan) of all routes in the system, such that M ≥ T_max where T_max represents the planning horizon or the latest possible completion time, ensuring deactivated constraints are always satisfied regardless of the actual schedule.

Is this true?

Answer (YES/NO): YES